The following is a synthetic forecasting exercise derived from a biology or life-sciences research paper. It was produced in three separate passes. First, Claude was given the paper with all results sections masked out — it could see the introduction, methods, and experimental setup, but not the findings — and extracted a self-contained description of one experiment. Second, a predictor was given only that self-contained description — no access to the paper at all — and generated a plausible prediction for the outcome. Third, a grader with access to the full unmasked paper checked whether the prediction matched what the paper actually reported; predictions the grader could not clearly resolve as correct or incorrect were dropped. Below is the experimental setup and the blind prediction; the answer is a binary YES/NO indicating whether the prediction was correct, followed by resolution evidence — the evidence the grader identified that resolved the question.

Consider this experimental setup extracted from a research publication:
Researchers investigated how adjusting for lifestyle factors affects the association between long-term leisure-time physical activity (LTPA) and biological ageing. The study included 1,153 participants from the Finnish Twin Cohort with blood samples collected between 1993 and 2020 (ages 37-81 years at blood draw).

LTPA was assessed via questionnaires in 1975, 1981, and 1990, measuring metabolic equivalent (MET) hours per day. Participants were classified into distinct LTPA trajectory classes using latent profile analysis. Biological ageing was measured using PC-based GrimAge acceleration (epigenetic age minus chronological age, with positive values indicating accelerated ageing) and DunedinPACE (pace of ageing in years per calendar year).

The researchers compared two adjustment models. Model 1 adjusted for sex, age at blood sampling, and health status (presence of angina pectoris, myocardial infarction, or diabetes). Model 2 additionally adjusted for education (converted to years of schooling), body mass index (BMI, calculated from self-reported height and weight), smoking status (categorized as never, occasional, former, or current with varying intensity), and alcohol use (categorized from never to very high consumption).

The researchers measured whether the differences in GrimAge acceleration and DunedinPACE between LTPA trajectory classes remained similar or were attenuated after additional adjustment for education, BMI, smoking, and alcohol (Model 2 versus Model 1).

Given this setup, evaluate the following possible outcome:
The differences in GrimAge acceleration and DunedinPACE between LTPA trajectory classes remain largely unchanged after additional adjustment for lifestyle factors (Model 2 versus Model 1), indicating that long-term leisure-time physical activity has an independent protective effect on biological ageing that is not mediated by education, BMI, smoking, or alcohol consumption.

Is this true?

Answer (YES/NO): NO